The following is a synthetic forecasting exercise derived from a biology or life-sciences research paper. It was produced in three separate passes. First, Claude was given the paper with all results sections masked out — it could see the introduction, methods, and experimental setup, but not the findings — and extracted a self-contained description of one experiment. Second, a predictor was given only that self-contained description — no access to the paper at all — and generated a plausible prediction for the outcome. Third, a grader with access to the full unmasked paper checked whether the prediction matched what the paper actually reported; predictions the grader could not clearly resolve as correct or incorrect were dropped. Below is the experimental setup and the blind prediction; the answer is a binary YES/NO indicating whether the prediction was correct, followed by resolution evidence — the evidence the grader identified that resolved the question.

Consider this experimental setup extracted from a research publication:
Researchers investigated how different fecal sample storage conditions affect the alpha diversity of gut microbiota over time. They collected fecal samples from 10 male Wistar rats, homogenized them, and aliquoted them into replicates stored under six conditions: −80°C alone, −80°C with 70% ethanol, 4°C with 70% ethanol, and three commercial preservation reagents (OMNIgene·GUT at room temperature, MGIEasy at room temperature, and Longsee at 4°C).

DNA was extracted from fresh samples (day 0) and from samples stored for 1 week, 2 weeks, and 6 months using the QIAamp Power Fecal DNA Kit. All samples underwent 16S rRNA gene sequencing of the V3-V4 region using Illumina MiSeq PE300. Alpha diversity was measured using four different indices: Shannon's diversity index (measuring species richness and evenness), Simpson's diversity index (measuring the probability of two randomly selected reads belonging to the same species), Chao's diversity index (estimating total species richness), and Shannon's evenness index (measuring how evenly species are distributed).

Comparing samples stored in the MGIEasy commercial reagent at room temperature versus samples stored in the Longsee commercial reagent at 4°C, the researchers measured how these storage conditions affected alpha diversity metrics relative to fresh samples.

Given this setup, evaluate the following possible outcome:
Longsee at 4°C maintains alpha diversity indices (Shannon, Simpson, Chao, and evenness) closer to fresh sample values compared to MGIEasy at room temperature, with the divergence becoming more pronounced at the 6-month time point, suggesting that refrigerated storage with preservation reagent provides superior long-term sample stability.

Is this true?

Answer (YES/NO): NO